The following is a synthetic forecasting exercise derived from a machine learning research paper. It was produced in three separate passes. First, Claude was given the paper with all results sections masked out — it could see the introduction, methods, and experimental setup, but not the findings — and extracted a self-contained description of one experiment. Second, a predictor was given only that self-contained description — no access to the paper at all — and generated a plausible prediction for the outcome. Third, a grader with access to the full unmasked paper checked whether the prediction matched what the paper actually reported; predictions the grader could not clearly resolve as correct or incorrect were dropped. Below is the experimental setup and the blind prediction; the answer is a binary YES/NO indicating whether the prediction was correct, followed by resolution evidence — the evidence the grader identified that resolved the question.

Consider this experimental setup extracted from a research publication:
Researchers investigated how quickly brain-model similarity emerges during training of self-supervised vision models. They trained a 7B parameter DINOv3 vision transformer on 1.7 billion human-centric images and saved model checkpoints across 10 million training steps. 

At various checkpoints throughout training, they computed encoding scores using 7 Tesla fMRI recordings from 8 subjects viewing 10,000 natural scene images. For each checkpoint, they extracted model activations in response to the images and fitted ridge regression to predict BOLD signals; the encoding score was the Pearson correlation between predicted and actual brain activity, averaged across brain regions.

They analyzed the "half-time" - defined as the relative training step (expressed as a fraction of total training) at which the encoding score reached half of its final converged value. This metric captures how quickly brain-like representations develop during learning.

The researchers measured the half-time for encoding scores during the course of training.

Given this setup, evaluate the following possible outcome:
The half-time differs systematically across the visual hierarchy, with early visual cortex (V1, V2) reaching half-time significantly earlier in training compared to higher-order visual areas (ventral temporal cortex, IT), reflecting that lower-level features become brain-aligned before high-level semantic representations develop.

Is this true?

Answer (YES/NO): NO